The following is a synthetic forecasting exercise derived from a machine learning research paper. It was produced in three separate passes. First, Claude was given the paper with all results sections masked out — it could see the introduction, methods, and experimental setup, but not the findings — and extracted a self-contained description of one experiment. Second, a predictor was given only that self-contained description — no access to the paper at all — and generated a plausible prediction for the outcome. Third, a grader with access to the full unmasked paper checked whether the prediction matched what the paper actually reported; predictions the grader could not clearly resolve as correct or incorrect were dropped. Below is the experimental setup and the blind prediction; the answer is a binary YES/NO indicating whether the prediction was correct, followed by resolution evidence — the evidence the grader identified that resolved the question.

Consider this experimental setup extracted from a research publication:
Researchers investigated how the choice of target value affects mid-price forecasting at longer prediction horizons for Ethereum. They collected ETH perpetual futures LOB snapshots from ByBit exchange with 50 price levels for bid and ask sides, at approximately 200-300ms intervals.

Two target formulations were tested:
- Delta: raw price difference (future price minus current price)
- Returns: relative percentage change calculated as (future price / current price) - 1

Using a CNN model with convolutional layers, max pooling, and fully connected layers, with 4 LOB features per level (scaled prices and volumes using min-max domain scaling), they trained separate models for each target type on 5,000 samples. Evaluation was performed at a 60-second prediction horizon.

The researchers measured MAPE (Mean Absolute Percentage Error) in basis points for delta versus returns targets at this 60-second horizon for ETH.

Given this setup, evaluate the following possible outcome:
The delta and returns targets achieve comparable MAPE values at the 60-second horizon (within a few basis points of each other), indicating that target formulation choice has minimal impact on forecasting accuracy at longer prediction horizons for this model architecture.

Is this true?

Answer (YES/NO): YES